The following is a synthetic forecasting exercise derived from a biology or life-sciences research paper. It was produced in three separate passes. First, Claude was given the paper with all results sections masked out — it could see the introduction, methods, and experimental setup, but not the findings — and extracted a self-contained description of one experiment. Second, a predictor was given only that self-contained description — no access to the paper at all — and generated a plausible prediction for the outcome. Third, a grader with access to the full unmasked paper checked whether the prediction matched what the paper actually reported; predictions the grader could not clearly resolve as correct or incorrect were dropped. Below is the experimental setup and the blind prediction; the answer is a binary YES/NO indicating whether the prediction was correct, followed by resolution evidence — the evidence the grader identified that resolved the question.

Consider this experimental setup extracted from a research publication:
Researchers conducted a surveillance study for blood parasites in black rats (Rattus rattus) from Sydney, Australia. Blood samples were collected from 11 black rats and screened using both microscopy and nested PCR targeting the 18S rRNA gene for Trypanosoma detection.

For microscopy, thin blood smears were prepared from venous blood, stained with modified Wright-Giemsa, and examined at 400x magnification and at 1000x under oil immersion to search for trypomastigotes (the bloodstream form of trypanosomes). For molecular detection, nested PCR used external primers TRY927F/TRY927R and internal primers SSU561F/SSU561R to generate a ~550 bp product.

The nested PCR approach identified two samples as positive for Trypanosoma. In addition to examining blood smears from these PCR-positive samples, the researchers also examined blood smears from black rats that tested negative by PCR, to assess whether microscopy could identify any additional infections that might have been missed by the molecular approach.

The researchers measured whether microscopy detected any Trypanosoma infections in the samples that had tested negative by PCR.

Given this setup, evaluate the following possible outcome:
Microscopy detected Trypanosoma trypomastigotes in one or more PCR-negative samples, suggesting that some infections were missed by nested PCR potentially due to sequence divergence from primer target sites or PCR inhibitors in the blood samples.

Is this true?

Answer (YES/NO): NO